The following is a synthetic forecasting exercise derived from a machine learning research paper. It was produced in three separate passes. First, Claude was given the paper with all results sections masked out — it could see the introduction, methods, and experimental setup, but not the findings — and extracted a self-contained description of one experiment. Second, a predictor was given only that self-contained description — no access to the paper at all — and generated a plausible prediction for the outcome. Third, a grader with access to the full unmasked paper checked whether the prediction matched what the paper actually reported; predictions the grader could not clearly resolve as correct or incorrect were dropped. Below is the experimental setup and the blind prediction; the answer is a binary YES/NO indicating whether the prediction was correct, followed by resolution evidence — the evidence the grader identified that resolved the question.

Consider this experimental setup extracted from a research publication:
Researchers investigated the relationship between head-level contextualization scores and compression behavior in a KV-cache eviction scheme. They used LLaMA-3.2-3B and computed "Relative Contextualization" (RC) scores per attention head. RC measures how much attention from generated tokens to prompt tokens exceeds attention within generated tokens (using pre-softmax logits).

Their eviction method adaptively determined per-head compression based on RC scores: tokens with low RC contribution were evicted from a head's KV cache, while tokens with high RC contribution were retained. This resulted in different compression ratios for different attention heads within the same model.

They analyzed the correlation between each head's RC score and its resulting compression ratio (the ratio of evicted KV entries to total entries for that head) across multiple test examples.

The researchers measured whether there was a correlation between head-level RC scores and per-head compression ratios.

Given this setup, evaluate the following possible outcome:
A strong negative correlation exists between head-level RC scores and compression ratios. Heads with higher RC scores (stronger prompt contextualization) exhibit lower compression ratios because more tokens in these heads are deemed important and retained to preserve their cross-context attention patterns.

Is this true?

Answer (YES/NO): YES